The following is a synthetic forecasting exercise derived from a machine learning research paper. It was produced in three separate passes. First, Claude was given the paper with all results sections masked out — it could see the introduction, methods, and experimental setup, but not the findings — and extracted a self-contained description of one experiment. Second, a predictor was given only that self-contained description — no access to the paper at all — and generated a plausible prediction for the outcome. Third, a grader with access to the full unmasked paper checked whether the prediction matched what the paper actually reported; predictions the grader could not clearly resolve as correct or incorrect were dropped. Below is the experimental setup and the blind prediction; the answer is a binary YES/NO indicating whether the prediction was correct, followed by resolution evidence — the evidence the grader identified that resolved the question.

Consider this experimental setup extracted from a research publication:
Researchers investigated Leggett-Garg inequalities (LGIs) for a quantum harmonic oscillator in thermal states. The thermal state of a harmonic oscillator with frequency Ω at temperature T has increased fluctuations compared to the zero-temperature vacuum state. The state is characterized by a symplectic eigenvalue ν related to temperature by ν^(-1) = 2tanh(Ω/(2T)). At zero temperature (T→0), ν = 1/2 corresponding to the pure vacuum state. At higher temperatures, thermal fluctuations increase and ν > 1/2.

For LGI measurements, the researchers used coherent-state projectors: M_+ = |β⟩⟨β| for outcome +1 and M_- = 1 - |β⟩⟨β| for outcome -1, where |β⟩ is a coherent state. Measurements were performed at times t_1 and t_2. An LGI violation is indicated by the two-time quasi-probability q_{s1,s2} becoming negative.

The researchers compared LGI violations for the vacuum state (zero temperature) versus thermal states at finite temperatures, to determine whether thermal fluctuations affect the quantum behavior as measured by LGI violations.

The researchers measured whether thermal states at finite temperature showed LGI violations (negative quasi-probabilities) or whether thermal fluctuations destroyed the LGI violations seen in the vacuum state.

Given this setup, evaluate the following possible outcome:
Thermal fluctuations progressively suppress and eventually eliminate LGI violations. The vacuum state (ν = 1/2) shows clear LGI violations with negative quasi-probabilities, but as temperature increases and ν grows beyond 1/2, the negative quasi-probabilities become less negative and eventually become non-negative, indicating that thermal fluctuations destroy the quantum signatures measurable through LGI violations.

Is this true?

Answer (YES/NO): YES